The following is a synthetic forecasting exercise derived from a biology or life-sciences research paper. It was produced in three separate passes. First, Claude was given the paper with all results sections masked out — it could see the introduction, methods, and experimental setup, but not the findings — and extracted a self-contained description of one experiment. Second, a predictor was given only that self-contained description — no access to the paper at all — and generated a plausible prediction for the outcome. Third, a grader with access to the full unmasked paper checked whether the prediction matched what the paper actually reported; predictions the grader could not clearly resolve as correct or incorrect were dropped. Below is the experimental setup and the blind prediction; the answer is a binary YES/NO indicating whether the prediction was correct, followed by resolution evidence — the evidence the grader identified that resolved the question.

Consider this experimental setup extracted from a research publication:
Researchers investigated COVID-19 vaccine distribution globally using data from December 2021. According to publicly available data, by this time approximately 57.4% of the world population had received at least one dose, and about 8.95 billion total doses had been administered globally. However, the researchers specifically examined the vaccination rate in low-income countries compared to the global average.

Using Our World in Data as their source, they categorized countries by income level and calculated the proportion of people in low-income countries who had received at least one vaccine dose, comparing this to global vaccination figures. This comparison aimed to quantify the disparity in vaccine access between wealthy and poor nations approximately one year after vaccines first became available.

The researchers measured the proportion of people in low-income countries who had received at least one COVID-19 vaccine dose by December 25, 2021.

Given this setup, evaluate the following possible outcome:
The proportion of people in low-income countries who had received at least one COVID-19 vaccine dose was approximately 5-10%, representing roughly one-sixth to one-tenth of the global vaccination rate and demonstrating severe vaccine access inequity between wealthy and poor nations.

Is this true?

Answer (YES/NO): YES